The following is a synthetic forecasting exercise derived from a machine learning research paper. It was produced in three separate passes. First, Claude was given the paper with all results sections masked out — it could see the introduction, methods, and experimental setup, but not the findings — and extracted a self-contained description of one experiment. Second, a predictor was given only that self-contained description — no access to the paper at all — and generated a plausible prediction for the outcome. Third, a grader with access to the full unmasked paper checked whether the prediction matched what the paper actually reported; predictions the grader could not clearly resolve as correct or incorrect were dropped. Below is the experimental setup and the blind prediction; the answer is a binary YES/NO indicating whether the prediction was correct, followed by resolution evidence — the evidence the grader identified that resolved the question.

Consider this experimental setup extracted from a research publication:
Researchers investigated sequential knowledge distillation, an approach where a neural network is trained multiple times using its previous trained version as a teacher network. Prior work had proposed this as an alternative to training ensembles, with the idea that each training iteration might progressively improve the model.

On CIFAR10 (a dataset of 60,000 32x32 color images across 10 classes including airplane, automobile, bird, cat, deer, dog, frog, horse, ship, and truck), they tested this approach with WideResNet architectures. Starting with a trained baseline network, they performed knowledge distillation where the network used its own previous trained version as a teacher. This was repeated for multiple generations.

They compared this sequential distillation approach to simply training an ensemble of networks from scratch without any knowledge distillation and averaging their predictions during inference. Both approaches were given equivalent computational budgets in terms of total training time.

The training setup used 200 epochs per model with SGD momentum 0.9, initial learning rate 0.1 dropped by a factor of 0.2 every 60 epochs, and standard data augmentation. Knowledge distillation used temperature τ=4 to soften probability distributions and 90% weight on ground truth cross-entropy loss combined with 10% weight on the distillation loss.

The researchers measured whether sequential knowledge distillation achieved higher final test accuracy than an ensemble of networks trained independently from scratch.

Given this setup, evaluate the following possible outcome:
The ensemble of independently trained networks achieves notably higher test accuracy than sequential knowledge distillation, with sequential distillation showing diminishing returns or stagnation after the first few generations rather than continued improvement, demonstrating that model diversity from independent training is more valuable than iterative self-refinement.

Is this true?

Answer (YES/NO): YES